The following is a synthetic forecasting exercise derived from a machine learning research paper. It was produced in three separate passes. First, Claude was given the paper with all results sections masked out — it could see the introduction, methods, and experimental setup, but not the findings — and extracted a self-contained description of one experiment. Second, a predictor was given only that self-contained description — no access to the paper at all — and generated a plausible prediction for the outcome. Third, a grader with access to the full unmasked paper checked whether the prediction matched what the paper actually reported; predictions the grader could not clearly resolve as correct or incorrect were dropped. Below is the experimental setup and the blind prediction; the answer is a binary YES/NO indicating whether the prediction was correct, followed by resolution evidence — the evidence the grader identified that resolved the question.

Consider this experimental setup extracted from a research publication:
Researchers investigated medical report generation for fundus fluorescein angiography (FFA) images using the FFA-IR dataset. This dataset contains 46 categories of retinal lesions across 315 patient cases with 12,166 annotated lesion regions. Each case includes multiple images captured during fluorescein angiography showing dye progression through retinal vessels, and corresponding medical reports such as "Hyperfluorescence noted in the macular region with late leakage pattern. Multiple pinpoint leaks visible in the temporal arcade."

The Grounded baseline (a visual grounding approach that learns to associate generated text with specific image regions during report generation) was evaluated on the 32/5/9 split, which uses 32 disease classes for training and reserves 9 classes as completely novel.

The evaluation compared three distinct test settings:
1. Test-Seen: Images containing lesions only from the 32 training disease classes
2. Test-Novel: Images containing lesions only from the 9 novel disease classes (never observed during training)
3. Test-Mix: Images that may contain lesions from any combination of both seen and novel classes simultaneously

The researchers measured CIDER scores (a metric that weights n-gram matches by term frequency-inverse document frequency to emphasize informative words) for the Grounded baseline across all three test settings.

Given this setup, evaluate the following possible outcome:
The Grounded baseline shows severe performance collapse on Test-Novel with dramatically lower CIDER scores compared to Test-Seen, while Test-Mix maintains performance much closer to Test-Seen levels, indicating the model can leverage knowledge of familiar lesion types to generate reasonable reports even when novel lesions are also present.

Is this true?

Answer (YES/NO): NO